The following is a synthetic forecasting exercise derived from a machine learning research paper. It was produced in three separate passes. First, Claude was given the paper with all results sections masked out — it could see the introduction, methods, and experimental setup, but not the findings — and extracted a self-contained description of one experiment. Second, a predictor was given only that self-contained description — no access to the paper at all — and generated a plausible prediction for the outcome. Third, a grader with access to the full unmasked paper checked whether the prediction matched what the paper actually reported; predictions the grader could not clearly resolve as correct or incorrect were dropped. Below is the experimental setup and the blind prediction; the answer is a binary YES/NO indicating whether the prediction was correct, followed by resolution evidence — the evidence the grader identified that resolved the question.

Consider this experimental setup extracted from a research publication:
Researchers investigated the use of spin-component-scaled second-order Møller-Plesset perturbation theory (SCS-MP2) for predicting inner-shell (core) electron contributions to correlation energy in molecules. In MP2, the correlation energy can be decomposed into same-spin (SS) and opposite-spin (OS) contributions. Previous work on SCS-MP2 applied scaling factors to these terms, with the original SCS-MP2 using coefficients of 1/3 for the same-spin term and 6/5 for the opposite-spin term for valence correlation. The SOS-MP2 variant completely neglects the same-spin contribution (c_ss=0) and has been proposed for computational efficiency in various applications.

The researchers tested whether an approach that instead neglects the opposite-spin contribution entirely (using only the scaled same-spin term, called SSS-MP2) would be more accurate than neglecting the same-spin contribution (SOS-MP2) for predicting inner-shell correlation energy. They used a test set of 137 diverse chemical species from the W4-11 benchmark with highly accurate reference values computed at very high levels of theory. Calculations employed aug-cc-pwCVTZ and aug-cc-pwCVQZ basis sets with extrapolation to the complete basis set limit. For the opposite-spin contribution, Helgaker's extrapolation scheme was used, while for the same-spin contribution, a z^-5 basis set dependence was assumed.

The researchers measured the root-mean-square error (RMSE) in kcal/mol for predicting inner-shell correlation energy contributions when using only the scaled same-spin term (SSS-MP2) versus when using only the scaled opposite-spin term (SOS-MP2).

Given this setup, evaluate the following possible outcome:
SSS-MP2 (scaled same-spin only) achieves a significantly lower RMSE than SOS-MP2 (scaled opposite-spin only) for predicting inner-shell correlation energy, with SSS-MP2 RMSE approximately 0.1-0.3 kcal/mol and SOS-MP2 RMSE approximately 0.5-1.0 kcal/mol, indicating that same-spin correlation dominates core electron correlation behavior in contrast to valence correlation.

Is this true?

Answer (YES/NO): YES